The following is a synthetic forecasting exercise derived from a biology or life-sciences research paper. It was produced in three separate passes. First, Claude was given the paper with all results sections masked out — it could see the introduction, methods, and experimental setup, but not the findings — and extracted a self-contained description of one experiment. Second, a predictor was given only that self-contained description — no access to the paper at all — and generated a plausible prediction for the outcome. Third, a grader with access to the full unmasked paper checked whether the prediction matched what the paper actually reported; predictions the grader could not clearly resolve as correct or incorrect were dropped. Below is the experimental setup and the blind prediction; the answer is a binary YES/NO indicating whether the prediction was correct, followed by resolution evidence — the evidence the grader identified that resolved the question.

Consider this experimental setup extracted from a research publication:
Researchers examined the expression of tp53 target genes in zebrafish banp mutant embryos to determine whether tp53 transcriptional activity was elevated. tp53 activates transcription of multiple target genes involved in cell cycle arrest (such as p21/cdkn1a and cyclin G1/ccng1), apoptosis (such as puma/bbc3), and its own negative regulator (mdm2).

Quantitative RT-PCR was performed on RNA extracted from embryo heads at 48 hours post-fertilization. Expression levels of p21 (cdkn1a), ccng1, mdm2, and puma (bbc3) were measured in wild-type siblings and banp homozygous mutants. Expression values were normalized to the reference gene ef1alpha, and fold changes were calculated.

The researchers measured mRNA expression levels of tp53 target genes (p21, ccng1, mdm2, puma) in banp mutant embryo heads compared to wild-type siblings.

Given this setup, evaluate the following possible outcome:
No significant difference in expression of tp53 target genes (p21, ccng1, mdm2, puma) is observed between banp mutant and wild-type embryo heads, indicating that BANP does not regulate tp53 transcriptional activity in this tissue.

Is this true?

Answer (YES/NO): NO